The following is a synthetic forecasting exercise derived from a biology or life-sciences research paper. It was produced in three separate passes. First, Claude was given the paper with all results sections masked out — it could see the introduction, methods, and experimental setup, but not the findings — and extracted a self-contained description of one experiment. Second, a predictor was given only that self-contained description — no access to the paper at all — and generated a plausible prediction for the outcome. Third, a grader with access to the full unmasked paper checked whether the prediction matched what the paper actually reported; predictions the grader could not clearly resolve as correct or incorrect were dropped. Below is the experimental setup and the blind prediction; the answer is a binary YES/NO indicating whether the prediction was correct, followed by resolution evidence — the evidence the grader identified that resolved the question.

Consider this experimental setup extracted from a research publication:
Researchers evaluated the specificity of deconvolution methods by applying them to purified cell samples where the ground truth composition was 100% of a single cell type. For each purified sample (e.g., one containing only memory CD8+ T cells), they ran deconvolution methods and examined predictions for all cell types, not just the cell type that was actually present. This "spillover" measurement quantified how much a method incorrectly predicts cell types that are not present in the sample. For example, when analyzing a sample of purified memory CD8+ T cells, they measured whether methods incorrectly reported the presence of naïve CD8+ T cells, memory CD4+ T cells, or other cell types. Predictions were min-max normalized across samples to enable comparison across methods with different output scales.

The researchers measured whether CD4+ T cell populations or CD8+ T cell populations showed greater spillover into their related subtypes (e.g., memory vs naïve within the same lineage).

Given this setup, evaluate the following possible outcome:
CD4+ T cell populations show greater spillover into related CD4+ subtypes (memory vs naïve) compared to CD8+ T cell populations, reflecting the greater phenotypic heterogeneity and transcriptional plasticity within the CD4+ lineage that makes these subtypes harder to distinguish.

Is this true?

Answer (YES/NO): YES